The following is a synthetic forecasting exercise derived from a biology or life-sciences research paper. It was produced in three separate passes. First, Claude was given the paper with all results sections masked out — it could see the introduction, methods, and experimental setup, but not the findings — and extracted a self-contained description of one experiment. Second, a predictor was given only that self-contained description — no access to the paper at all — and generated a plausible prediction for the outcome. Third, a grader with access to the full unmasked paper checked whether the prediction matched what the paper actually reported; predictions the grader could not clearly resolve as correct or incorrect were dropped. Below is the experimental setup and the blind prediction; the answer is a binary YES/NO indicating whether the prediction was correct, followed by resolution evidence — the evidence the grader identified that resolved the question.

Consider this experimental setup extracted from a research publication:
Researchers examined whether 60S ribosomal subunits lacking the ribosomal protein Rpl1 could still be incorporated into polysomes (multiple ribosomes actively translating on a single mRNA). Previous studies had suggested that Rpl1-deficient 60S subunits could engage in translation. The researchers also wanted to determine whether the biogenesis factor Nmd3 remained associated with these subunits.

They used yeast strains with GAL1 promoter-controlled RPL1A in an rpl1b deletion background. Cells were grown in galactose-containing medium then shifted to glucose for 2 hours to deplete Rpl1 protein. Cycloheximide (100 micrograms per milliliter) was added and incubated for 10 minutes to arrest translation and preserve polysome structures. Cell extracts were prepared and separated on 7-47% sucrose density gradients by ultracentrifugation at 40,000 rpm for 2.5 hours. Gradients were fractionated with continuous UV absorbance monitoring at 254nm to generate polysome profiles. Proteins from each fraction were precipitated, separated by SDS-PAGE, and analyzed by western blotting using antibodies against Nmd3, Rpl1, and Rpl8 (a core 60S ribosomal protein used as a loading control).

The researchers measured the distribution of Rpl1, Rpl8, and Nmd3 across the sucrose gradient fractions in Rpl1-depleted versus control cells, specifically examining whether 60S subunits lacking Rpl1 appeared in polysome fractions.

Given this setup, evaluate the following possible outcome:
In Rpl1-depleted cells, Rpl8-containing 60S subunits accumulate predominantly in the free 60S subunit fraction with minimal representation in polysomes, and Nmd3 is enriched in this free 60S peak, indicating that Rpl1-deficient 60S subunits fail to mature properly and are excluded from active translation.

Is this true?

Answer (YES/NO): NO